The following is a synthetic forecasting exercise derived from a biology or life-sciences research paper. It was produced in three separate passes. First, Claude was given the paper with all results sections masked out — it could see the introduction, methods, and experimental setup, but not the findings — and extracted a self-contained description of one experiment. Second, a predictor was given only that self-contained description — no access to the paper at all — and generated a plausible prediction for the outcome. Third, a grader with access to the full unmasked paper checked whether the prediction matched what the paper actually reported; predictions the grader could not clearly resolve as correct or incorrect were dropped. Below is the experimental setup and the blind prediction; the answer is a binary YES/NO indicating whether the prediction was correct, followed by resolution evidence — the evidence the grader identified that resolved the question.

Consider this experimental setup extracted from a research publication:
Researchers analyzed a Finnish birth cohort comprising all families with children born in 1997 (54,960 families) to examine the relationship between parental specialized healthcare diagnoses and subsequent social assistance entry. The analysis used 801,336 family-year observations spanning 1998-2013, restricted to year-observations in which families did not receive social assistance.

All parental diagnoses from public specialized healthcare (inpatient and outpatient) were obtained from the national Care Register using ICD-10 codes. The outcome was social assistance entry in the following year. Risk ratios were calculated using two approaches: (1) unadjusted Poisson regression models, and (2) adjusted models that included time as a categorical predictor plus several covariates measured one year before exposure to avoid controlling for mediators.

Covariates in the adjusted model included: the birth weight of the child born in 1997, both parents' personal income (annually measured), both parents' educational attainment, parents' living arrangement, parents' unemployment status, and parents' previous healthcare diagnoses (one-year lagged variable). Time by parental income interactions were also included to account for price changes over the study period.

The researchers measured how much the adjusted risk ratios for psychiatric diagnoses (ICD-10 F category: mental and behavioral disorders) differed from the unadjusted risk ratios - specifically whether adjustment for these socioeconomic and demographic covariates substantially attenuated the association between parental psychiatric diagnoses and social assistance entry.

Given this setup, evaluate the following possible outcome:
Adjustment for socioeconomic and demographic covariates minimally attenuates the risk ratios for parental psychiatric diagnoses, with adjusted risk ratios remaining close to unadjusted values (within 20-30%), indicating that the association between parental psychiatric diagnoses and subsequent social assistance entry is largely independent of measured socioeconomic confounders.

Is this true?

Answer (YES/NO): YES